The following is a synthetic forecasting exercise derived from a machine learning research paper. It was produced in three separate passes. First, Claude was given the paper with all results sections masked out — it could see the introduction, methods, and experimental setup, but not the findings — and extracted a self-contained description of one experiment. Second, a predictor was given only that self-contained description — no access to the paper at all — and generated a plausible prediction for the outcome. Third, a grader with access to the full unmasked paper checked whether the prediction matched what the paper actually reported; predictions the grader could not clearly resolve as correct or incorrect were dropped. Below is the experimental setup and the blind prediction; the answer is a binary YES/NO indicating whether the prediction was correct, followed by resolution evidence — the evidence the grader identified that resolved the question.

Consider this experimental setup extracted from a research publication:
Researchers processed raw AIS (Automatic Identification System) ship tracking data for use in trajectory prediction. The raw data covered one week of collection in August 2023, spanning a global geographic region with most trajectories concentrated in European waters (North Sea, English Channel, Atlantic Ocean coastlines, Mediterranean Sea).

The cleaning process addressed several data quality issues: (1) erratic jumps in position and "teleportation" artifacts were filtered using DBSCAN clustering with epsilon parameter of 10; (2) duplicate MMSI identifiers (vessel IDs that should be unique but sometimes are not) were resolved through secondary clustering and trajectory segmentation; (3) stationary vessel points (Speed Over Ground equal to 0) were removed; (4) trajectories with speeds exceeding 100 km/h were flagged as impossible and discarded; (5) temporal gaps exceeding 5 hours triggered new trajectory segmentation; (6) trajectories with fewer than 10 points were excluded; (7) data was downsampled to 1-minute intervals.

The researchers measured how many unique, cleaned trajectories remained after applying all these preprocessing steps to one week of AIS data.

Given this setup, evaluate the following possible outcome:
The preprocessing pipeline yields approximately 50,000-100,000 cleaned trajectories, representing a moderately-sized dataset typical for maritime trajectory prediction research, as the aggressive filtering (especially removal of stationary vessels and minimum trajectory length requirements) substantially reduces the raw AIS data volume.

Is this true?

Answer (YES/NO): NO